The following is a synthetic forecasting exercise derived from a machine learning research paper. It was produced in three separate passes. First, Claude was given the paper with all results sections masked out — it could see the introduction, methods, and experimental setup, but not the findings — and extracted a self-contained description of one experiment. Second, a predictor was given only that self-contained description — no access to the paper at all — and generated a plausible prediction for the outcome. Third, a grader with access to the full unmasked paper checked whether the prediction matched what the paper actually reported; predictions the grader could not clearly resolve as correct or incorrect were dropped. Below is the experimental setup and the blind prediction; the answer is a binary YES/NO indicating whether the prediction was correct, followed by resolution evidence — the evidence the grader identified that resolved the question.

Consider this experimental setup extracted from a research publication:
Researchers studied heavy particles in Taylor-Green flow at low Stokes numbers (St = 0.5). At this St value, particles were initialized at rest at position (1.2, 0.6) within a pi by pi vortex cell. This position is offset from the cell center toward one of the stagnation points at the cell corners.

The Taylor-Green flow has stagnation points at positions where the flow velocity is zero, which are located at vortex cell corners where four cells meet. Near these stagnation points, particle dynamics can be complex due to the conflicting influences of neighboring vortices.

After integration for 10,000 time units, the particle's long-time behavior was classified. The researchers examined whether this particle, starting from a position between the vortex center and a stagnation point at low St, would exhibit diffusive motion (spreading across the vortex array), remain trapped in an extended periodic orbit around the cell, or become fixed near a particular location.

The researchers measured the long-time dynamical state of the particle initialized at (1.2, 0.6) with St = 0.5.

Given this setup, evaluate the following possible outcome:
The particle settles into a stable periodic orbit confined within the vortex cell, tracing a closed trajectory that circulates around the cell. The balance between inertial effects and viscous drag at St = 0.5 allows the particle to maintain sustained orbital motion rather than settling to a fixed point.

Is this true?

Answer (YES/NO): NO